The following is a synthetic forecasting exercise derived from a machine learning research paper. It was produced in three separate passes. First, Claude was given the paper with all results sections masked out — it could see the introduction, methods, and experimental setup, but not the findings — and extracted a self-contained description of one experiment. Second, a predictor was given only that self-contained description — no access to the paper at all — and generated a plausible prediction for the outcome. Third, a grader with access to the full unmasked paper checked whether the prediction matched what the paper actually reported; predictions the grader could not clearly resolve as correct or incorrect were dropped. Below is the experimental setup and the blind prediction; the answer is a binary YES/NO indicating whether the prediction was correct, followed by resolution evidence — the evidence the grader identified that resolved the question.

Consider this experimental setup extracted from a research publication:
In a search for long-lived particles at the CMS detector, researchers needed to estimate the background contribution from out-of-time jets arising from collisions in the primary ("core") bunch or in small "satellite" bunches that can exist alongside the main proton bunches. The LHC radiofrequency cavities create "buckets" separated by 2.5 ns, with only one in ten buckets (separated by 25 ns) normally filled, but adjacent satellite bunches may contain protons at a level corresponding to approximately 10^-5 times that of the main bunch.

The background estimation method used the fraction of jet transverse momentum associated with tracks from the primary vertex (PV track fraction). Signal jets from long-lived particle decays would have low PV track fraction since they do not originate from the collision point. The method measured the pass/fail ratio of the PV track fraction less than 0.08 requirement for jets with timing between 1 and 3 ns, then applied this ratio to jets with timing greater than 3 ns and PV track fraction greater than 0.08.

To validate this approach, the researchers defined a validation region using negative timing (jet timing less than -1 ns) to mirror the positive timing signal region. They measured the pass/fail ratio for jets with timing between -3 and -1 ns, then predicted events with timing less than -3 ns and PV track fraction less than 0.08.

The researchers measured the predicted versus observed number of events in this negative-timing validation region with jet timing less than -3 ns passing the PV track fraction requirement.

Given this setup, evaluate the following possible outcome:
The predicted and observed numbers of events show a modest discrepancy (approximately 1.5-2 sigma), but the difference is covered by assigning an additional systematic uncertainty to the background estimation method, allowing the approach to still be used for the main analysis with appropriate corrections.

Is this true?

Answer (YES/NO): NO